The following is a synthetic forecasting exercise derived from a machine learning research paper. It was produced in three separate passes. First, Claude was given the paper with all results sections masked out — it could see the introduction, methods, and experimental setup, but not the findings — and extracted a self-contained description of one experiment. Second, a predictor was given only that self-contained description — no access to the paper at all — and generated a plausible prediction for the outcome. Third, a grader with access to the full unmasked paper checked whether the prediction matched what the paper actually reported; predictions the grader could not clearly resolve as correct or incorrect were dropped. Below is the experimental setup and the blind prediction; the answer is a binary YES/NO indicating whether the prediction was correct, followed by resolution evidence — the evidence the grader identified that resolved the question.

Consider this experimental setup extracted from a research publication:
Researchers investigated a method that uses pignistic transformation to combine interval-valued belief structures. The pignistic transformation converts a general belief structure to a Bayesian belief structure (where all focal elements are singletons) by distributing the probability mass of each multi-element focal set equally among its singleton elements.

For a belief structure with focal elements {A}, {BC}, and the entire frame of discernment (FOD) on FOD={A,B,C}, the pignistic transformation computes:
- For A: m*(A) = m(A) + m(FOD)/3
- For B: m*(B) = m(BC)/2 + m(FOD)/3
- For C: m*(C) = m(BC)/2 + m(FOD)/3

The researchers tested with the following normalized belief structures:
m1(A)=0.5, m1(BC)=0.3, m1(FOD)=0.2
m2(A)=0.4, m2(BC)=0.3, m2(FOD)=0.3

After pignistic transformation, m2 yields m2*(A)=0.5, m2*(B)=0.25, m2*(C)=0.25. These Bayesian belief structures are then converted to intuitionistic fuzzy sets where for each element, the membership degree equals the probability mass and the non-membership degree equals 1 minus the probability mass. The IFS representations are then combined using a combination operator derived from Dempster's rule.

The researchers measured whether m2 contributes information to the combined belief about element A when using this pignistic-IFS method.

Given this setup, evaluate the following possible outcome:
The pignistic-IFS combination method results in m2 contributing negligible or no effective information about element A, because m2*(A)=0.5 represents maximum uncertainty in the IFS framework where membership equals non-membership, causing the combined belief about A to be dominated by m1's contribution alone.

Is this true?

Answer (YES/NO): YES